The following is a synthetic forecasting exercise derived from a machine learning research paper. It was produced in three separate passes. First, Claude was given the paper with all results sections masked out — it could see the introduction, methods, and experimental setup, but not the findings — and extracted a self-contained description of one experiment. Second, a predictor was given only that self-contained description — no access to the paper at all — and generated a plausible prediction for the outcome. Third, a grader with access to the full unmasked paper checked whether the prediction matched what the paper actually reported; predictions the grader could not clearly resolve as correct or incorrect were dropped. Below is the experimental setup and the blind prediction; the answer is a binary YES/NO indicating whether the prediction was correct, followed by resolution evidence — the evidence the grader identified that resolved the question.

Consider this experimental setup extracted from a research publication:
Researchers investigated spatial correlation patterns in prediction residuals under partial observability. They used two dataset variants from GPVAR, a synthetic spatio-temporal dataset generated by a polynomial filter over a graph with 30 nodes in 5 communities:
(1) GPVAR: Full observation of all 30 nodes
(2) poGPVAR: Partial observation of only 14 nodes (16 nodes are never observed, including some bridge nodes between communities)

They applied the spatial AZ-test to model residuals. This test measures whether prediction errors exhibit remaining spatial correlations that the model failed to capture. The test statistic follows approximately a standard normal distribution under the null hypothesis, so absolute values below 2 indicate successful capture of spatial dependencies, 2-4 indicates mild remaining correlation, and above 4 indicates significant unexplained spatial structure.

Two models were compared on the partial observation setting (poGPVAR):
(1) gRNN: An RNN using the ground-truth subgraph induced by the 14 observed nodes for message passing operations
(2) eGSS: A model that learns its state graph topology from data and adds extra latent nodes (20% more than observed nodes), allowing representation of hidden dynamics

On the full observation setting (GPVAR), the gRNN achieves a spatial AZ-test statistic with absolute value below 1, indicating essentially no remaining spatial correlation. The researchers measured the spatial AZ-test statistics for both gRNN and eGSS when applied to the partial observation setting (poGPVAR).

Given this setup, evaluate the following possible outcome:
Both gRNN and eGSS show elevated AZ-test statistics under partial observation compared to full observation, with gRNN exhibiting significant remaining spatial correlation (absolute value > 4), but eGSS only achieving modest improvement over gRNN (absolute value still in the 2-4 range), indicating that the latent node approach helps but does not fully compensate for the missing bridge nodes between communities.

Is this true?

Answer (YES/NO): NO